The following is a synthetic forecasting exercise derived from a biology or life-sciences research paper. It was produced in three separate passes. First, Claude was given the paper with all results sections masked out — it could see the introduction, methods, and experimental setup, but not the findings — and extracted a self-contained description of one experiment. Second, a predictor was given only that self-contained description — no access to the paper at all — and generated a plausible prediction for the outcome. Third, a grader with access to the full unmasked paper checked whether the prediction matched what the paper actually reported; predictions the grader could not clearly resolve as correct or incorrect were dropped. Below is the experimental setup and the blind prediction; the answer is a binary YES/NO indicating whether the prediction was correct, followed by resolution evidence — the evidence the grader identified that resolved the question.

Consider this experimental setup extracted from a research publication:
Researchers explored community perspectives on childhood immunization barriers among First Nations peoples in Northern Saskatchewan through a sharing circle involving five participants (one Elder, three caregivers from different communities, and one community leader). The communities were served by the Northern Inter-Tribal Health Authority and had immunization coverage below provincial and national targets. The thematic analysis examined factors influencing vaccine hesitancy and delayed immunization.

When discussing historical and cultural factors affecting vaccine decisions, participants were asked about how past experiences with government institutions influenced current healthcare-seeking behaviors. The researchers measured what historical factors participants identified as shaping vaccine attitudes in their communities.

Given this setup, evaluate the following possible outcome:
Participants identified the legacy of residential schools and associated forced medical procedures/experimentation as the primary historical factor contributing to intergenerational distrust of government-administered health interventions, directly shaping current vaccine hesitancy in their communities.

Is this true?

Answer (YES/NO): NO